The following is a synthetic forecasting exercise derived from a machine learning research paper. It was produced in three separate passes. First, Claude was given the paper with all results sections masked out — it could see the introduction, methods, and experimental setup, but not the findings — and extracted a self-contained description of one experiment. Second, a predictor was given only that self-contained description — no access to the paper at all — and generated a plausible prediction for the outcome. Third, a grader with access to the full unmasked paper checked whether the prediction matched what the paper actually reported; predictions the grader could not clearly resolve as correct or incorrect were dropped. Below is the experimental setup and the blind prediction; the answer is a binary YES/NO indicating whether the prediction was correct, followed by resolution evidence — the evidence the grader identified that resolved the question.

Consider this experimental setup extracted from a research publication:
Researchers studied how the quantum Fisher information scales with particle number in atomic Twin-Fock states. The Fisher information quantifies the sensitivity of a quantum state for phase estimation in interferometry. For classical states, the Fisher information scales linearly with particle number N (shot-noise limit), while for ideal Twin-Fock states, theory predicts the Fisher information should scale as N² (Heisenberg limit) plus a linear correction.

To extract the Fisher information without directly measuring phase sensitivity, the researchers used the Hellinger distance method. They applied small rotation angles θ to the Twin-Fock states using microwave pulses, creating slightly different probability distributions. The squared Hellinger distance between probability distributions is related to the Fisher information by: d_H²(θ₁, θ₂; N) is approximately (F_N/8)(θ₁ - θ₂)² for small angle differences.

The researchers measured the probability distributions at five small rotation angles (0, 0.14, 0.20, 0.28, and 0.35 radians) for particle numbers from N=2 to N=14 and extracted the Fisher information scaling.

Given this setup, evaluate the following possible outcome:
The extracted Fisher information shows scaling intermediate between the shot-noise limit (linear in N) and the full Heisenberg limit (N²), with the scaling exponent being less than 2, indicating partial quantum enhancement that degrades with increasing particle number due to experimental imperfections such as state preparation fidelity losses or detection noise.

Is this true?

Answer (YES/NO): NO